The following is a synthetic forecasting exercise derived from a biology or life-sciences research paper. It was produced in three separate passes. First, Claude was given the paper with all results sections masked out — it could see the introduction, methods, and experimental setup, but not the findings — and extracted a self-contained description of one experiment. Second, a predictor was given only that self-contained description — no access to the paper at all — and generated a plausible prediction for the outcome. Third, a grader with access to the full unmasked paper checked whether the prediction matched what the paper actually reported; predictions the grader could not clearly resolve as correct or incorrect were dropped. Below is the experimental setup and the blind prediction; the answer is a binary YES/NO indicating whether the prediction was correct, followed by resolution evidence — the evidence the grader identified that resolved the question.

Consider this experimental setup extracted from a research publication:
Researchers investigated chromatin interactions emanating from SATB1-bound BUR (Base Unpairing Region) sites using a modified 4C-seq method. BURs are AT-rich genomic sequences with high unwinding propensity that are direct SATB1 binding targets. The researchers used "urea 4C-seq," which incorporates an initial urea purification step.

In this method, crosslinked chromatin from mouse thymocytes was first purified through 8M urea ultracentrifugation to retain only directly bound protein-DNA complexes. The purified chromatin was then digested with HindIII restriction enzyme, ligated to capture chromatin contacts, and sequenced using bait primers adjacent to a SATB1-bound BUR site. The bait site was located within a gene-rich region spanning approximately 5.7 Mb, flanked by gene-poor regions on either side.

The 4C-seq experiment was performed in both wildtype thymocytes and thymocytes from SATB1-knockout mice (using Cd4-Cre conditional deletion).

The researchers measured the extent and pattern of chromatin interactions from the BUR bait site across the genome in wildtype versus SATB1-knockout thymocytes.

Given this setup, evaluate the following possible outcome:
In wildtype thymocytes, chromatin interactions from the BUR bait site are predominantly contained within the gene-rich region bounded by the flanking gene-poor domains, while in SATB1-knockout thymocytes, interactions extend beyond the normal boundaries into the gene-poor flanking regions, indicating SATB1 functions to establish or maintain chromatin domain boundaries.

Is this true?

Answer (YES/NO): NO